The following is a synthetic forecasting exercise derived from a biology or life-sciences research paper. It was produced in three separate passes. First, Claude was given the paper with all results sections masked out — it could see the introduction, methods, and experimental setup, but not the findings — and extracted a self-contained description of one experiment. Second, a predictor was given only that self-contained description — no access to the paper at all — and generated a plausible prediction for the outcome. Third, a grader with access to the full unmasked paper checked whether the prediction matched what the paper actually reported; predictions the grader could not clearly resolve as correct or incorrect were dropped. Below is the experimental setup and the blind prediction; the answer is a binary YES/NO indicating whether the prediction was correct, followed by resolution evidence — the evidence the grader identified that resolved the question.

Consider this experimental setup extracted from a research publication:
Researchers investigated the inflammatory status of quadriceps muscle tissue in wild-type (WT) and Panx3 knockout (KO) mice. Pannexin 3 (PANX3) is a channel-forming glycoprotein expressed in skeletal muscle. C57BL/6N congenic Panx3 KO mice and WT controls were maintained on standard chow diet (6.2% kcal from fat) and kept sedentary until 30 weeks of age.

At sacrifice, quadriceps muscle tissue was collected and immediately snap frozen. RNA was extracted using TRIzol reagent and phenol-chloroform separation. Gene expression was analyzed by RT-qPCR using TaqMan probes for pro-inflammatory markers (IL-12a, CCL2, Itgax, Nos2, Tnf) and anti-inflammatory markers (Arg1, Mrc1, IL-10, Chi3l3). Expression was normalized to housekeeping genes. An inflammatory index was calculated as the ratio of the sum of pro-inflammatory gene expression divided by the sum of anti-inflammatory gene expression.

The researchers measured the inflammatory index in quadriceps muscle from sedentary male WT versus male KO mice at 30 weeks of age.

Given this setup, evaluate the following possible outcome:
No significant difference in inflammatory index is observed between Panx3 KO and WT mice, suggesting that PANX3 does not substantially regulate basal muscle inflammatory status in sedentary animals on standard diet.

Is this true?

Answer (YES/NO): YES